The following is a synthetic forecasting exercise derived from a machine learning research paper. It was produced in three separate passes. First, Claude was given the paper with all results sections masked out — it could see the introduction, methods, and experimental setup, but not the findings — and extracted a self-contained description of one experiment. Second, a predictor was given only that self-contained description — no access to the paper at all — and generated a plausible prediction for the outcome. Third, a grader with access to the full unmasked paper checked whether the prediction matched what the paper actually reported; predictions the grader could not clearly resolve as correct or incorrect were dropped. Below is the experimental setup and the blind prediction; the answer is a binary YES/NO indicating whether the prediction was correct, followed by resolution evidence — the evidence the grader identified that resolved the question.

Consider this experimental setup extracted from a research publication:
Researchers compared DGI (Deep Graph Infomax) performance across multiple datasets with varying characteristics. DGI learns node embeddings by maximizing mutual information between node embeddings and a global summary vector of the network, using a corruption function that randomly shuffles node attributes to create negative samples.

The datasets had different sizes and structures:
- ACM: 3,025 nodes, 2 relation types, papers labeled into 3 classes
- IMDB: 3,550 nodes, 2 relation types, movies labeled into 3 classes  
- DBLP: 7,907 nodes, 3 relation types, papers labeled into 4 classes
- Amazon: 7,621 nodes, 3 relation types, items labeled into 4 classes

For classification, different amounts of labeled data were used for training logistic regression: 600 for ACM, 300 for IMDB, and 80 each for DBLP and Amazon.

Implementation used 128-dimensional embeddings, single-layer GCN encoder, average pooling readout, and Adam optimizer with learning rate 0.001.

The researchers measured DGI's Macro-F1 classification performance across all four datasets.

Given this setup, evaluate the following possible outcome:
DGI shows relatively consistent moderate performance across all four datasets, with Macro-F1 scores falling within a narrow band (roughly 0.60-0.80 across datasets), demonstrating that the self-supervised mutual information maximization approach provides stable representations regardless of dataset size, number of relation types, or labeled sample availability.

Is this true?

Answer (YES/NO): NO